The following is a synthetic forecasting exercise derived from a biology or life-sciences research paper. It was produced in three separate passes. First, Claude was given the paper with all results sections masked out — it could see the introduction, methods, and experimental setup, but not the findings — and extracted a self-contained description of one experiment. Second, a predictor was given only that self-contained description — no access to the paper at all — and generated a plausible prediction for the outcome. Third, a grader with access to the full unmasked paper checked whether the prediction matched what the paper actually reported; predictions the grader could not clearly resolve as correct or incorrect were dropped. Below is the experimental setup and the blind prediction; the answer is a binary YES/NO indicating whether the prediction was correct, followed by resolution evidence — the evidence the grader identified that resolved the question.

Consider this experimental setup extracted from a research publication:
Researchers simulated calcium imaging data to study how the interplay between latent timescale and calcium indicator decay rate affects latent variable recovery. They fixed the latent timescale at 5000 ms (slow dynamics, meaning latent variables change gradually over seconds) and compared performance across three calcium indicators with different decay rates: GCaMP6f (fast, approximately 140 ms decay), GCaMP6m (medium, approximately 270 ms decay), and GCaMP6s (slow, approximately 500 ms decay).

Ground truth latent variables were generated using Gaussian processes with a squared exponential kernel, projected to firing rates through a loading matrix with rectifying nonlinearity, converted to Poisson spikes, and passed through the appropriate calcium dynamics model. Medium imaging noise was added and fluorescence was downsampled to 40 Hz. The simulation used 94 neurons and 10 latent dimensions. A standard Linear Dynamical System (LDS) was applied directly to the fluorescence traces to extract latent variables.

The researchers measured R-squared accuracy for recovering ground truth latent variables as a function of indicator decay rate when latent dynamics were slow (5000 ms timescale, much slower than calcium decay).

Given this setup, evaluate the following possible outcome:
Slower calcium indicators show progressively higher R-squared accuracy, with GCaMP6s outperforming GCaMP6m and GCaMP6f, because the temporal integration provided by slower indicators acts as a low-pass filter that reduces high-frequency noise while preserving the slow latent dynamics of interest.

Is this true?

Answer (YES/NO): NO